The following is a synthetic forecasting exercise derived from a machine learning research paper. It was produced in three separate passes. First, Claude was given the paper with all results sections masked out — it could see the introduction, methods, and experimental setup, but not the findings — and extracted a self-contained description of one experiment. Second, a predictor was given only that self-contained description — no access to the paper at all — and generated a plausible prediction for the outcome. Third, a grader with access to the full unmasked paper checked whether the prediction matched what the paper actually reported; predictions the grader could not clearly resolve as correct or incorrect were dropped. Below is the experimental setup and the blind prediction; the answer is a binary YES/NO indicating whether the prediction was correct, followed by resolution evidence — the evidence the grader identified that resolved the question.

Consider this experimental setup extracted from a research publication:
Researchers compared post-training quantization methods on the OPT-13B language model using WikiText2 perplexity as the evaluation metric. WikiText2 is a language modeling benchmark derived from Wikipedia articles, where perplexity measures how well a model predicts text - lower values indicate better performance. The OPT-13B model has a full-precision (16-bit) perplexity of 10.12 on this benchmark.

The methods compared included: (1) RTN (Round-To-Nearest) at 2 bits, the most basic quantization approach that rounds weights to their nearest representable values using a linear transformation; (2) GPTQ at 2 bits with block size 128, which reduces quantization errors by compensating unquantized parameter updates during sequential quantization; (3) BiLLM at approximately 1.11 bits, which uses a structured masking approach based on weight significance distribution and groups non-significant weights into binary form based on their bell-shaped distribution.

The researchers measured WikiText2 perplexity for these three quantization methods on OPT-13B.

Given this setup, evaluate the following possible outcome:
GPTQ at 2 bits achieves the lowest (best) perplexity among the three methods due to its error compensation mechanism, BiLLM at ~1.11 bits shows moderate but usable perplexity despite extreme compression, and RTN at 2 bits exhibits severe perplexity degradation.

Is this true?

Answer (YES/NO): NO